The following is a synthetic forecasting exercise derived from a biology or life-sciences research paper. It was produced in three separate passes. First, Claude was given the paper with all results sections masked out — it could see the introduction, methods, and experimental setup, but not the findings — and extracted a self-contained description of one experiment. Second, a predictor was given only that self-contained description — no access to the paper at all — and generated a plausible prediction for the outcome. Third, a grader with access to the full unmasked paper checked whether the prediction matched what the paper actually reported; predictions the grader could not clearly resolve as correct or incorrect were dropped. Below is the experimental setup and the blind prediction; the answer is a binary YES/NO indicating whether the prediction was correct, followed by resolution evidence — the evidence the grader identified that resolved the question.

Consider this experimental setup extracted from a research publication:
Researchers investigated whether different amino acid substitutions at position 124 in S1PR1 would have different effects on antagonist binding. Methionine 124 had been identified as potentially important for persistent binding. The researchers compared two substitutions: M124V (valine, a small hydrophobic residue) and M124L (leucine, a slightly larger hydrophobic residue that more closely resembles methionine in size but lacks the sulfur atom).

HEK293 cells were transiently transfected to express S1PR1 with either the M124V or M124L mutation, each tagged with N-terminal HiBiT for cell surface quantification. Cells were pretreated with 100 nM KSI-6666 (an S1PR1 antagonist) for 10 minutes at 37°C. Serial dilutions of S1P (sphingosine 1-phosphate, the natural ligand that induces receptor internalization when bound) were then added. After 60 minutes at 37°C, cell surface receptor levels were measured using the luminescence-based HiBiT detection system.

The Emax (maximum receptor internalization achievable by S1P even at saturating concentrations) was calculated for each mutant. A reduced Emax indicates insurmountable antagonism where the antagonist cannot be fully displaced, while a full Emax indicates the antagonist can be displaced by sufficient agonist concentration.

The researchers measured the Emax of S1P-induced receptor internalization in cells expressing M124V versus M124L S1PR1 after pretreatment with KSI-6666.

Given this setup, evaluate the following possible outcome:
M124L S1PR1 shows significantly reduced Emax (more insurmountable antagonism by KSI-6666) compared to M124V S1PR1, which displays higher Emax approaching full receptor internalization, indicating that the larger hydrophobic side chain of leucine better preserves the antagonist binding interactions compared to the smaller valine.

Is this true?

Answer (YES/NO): YES